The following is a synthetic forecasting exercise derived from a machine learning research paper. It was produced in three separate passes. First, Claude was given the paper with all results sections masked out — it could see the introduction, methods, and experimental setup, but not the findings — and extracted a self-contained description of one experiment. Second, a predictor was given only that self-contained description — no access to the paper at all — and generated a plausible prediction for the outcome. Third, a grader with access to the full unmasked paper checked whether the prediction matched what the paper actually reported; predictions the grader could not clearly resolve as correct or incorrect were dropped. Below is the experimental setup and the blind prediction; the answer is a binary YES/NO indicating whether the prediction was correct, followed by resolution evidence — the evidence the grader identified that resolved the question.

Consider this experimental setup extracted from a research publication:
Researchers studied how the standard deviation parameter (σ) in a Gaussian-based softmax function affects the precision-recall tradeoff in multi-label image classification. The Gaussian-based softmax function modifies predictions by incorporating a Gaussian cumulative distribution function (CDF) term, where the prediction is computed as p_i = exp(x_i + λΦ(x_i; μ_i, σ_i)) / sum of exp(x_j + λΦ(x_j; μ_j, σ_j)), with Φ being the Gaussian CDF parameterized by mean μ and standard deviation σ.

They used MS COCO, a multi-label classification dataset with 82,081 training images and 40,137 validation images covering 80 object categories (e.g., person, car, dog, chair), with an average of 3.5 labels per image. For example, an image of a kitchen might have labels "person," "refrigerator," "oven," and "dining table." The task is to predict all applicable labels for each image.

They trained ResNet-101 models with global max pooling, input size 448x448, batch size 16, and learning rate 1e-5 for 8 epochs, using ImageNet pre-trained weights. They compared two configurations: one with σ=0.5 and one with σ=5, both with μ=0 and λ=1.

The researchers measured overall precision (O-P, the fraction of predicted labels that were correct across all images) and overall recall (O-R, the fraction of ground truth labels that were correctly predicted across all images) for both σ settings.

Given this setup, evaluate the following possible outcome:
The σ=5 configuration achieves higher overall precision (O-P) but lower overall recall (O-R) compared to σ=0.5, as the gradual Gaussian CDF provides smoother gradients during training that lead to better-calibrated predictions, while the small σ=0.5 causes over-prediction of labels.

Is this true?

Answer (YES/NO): NO